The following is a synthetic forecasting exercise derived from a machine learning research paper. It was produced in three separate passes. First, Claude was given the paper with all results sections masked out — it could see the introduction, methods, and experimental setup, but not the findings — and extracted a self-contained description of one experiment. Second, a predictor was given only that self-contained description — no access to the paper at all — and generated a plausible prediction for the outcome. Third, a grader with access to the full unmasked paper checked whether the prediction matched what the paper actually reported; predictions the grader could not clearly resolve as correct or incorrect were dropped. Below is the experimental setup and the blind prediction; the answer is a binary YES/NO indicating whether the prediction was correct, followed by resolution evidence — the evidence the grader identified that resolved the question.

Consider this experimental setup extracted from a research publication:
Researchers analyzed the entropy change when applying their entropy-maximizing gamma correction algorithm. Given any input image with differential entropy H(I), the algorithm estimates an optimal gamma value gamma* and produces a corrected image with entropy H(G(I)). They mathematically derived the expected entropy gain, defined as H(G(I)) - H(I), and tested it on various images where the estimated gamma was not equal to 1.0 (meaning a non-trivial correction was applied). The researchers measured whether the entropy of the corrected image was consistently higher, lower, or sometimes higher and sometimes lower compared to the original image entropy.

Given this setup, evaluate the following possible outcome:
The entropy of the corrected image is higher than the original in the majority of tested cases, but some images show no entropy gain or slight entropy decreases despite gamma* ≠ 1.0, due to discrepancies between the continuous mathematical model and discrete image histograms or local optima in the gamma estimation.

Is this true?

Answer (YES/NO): NO